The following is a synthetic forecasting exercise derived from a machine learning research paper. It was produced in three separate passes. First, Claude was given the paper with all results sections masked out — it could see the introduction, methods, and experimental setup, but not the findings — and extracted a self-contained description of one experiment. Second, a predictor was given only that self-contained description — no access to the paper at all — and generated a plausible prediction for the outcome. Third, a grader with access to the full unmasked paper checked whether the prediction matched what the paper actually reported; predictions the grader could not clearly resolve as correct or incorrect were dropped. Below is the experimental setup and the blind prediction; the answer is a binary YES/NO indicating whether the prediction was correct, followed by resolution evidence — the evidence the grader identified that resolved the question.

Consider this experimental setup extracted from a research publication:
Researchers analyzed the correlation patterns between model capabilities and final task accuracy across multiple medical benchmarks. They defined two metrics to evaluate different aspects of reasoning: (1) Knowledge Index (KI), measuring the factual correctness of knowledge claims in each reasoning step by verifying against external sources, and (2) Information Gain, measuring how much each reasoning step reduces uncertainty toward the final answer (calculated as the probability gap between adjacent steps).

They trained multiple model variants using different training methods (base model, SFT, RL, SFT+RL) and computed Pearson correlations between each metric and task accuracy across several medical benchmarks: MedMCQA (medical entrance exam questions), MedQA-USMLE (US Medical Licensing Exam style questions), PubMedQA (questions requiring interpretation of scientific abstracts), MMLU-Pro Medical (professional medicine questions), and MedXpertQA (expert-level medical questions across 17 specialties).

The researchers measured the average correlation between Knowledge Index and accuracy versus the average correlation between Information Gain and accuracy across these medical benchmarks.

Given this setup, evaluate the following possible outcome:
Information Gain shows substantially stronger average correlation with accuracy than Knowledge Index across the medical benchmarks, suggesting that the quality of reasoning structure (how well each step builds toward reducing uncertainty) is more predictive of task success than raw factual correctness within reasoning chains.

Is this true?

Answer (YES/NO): NO